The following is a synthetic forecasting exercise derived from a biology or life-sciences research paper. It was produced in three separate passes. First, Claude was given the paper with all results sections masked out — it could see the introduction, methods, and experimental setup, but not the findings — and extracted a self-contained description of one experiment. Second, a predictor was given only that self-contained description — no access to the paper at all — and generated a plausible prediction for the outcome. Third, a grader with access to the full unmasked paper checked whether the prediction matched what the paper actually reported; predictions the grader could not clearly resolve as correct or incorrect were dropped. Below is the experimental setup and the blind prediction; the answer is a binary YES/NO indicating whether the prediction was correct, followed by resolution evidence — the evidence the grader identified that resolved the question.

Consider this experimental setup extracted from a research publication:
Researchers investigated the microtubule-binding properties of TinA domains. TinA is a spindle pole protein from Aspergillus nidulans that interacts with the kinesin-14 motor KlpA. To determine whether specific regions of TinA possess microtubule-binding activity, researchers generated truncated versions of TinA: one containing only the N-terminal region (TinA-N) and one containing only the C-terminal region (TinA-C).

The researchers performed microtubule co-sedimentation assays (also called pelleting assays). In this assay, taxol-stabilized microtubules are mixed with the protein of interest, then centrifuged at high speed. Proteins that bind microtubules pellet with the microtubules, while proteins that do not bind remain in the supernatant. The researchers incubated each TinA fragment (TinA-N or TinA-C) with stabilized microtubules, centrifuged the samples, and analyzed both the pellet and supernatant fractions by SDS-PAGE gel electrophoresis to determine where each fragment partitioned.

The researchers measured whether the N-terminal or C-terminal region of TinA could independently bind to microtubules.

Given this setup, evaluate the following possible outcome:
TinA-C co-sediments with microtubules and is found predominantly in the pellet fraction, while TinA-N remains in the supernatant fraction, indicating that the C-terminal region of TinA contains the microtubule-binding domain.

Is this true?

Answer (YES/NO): NO